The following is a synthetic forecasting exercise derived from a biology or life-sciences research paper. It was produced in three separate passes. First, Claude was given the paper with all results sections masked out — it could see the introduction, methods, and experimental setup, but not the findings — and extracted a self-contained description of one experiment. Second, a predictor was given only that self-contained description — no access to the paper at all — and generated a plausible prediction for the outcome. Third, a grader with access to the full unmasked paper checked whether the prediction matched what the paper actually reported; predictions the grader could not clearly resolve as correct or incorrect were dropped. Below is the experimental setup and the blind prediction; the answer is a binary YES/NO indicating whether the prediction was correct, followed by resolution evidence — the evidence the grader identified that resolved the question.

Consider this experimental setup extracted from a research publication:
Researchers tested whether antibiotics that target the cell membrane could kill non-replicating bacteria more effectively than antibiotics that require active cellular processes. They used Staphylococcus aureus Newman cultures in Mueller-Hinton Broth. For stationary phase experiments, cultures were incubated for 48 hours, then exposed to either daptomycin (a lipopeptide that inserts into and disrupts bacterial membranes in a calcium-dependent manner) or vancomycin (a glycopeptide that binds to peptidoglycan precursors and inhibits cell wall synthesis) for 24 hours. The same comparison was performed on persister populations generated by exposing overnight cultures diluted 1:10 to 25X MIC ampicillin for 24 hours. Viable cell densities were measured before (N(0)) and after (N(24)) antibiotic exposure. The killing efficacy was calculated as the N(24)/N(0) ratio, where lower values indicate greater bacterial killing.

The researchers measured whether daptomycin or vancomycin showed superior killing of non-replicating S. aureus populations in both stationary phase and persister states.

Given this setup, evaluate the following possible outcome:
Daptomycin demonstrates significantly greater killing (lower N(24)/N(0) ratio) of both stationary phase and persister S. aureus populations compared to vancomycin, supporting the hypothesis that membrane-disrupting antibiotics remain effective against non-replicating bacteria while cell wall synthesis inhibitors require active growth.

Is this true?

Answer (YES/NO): YES